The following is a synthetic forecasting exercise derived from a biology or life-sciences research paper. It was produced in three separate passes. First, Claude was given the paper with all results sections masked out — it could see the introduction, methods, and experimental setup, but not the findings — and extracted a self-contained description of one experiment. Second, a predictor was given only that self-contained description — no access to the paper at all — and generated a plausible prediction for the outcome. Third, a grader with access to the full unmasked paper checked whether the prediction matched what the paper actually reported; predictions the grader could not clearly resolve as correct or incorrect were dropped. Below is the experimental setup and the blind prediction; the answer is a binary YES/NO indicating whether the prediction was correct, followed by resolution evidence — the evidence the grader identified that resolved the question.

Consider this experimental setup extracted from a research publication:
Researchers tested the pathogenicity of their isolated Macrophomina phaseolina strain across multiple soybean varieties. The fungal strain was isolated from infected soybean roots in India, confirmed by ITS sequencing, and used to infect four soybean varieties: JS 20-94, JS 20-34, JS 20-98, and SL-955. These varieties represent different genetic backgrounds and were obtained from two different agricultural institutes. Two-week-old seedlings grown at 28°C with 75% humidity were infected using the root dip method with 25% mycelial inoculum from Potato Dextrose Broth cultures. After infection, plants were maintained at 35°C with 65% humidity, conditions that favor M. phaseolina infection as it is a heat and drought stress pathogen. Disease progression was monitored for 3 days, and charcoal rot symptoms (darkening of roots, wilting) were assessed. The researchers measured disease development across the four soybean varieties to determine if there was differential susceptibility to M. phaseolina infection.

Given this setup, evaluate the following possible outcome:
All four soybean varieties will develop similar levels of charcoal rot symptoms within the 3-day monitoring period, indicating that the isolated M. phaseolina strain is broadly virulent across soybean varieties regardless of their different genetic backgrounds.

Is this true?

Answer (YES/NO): NO